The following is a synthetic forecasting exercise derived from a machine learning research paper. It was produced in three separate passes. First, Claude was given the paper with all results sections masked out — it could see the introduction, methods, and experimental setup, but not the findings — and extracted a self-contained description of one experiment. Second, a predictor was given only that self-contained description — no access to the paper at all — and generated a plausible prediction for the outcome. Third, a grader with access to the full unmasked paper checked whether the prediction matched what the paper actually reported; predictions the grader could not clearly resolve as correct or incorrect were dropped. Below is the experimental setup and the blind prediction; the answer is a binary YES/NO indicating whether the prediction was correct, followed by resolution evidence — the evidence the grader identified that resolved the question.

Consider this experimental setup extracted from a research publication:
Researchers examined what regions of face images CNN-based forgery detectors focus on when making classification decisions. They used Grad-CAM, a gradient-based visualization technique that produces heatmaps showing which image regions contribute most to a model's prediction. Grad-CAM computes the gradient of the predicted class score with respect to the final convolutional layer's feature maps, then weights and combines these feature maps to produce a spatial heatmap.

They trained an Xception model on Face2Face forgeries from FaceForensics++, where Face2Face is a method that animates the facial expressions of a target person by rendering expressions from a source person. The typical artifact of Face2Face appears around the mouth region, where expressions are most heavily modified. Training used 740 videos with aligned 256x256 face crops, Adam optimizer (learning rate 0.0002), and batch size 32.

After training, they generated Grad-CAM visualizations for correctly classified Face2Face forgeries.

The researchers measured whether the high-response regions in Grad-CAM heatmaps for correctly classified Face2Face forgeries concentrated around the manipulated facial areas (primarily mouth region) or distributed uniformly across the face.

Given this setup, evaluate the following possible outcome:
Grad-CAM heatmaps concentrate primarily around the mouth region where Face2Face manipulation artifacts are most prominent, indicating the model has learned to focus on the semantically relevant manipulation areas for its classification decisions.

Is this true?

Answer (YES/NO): YES